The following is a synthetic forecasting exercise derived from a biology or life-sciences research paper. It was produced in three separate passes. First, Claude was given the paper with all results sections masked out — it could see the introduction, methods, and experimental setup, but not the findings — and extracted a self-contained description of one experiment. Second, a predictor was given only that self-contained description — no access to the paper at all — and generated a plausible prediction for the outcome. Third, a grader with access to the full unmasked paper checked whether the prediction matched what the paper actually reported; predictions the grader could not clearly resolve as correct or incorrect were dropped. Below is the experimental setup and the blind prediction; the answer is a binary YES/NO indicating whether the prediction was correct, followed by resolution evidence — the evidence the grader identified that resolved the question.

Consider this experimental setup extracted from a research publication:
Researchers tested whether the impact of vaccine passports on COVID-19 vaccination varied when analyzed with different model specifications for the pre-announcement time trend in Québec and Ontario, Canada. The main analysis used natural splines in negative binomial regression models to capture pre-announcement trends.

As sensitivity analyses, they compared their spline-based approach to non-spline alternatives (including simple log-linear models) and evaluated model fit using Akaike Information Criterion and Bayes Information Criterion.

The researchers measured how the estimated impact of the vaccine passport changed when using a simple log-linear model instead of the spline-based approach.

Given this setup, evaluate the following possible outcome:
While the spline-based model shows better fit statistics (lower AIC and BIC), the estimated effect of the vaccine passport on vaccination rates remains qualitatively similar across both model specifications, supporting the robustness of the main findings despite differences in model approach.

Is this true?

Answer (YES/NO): NO